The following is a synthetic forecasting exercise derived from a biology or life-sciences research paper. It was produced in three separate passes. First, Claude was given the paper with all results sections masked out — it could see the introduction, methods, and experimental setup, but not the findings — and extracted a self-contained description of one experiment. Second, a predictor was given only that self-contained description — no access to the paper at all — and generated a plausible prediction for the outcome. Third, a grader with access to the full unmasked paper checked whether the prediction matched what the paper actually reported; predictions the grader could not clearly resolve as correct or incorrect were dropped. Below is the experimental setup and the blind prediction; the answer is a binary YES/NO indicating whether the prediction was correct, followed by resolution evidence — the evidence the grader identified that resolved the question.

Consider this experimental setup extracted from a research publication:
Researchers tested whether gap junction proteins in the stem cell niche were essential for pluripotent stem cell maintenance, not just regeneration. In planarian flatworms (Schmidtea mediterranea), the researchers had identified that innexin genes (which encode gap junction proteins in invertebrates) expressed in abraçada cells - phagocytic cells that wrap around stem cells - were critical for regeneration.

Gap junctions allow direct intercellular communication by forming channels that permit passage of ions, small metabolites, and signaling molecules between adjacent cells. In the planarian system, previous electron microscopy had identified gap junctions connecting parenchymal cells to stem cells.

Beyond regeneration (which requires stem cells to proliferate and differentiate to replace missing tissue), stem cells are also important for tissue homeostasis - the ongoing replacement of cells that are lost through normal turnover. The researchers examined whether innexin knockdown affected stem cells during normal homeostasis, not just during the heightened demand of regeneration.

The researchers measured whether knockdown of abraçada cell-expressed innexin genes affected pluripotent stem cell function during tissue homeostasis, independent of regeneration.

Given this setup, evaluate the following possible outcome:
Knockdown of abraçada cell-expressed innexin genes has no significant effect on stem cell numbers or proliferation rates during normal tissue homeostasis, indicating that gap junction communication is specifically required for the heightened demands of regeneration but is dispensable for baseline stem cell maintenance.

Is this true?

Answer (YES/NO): NO